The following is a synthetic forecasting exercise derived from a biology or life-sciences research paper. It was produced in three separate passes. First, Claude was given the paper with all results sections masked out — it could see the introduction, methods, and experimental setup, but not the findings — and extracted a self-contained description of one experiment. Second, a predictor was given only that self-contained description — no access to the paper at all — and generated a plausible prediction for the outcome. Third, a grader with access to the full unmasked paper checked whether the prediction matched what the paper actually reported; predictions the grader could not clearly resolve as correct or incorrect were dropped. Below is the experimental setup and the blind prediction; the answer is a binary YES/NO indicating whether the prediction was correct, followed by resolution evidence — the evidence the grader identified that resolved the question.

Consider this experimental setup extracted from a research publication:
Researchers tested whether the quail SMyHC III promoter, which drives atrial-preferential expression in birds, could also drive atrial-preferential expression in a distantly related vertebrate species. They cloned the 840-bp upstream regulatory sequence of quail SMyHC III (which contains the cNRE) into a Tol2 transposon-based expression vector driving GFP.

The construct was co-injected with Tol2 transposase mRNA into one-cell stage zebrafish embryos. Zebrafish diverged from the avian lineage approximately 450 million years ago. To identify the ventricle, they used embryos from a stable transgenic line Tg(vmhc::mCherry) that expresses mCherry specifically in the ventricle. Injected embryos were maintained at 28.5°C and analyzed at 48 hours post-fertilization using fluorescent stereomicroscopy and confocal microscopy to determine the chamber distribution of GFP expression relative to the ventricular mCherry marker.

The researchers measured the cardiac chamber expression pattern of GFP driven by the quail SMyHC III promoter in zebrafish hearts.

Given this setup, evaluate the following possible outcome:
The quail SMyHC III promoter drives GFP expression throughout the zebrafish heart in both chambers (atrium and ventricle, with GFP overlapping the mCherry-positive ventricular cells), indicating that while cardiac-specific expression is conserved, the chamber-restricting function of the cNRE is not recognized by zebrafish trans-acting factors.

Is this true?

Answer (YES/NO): NO